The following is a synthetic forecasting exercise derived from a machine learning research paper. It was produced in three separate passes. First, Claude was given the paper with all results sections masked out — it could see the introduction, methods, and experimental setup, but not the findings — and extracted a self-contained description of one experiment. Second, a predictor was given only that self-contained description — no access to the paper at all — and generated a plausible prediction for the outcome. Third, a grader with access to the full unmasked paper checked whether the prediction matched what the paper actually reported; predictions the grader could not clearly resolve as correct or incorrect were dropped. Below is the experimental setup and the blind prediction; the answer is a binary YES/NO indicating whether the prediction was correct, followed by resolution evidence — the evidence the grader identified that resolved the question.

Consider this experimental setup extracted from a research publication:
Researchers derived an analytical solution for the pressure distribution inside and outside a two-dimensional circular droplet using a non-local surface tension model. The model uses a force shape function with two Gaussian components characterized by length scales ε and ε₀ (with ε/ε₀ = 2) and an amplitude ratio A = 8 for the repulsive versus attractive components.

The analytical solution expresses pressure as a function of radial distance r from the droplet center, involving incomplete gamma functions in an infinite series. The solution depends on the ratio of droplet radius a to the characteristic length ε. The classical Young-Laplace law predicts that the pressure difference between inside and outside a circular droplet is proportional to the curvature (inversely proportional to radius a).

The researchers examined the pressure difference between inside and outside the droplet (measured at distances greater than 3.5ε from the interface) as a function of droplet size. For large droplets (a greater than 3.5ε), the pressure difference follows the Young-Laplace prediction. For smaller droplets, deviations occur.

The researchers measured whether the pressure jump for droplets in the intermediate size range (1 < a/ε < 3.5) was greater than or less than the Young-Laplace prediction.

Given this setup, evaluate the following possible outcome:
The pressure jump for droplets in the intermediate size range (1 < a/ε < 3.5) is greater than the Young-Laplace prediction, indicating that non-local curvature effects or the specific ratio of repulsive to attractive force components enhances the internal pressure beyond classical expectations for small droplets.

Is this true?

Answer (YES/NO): NO